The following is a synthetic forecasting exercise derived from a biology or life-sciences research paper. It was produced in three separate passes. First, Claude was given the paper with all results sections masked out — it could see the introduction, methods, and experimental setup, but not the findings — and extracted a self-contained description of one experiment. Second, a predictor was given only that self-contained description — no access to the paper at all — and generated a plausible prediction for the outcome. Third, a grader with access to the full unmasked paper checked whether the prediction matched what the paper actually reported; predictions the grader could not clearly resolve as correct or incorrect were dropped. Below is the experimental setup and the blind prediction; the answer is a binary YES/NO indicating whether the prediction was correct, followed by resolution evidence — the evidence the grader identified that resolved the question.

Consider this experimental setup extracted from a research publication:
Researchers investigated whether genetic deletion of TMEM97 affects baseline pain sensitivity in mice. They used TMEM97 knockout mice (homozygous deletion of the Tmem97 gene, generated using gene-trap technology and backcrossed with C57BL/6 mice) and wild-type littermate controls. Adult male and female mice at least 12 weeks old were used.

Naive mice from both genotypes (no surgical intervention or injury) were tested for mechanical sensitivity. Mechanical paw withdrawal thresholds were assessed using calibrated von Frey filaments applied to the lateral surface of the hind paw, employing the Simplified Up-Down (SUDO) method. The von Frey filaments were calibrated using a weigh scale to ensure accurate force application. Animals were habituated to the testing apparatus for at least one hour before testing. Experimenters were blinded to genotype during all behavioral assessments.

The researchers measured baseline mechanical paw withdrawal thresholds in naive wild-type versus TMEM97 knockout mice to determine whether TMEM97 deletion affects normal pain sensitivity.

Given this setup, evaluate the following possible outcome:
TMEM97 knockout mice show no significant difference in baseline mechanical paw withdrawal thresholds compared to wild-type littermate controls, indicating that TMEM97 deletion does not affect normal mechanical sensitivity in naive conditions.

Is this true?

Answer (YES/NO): YES